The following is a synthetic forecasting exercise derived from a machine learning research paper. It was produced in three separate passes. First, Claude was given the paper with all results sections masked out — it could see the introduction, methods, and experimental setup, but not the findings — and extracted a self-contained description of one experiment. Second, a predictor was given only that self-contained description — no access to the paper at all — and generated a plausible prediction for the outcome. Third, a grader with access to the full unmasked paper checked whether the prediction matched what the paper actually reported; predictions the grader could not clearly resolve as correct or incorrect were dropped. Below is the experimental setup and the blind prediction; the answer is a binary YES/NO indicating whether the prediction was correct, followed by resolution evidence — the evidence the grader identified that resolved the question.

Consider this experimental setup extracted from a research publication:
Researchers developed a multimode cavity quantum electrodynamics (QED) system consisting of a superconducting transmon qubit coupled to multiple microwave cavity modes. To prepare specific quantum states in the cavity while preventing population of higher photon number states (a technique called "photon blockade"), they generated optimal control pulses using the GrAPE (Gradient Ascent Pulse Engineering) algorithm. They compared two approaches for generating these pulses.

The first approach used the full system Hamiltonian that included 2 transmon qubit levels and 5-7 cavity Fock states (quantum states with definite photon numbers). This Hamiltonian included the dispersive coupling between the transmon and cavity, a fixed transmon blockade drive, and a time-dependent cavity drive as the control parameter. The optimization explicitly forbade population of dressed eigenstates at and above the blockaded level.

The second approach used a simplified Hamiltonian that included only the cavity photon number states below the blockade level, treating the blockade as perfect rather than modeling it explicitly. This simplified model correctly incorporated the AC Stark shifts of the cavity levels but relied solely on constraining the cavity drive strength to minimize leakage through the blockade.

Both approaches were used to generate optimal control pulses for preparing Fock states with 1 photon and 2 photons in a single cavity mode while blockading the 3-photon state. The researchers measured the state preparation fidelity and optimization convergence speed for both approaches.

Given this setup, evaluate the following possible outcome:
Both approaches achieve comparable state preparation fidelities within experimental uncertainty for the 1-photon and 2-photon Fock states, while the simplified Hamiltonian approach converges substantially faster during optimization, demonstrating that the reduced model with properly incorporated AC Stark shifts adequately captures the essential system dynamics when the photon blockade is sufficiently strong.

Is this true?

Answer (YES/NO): YES